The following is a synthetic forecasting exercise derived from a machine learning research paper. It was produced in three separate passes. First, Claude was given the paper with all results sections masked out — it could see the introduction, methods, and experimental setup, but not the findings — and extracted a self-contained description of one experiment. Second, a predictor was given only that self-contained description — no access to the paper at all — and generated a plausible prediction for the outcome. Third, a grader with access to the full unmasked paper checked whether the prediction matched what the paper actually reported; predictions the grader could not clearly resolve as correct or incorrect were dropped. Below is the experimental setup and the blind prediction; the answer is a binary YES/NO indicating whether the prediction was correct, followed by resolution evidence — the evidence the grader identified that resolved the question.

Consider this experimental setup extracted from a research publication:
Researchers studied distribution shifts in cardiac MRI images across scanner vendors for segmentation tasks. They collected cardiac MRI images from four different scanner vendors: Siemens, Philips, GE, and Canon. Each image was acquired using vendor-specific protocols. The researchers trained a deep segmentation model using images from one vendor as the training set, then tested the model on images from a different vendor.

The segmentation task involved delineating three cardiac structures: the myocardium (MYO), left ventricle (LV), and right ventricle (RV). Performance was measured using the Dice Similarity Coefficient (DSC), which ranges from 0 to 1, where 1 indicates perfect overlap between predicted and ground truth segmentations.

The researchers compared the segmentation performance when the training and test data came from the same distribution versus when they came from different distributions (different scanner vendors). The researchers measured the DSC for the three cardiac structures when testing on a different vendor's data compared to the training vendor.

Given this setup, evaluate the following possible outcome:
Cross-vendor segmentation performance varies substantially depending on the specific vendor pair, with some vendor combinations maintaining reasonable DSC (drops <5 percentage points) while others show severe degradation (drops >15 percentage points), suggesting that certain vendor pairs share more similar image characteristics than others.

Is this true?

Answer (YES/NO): NO